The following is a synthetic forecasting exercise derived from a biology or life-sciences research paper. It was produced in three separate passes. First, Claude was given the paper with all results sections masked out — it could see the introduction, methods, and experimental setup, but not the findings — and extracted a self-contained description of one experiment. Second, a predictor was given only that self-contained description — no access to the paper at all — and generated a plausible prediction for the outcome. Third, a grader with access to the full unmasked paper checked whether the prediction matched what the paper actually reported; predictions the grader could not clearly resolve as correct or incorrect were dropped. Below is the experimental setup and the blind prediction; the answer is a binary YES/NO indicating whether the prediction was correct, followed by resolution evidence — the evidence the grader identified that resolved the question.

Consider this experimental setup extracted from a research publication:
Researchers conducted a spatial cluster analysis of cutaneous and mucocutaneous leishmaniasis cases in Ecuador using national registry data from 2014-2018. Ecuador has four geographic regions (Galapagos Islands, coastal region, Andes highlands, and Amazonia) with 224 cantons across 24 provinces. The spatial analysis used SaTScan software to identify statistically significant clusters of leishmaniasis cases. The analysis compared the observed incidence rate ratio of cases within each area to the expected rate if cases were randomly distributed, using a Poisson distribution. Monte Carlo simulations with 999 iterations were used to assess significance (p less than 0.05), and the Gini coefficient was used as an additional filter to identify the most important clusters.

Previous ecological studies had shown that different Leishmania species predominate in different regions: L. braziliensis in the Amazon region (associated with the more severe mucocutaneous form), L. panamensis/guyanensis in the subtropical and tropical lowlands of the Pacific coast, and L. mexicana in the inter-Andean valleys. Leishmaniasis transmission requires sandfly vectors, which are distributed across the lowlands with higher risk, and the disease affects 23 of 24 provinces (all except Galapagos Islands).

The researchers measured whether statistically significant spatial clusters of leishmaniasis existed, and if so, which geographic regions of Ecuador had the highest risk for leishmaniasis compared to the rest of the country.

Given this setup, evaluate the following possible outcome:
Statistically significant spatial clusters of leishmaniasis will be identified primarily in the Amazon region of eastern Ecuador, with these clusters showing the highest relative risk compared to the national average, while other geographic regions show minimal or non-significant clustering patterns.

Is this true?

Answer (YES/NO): NO